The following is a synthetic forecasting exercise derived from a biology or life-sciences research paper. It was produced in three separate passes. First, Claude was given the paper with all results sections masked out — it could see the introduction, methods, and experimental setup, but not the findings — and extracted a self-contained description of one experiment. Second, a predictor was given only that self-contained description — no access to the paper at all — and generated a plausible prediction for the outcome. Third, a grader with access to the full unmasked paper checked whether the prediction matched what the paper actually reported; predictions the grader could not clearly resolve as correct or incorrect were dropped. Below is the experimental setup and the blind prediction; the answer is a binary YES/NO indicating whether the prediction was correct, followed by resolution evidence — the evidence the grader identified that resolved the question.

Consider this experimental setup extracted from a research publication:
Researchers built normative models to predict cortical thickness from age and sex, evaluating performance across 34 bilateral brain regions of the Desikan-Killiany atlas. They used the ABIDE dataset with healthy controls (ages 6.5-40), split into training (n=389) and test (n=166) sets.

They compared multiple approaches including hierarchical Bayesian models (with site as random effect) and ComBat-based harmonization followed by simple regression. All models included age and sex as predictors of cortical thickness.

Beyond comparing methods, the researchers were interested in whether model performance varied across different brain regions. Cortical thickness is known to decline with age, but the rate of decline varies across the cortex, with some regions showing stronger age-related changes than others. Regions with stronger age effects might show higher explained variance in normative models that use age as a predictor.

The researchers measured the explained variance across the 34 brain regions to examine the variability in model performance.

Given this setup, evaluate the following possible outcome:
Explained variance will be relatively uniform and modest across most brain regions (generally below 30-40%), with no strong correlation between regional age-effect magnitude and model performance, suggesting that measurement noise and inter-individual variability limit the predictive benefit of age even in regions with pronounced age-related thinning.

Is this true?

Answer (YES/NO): NO